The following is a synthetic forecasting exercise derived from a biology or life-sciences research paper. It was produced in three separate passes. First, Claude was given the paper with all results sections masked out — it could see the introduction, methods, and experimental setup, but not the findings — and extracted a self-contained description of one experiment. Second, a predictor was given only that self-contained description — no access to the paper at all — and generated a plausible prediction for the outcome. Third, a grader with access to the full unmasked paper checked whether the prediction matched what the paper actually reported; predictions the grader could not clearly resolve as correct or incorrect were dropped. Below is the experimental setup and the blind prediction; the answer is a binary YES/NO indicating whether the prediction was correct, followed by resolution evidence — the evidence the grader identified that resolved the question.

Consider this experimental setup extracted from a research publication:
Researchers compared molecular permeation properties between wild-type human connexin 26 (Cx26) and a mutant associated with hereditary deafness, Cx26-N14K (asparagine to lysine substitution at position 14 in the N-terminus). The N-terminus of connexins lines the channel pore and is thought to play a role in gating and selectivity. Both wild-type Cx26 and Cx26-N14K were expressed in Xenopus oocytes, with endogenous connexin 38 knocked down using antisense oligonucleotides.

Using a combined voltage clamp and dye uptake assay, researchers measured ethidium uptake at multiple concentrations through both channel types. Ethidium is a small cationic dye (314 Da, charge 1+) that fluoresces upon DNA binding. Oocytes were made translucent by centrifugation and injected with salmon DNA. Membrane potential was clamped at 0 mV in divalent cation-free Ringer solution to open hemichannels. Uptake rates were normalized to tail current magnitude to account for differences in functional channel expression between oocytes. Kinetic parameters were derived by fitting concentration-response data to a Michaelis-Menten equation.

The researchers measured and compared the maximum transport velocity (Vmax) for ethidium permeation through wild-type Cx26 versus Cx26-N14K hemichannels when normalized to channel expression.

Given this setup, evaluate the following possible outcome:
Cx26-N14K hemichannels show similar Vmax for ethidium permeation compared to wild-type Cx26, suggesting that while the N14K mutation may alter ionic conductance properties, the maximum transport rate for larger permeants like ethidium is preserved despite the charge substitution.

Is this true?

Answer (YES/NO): NO